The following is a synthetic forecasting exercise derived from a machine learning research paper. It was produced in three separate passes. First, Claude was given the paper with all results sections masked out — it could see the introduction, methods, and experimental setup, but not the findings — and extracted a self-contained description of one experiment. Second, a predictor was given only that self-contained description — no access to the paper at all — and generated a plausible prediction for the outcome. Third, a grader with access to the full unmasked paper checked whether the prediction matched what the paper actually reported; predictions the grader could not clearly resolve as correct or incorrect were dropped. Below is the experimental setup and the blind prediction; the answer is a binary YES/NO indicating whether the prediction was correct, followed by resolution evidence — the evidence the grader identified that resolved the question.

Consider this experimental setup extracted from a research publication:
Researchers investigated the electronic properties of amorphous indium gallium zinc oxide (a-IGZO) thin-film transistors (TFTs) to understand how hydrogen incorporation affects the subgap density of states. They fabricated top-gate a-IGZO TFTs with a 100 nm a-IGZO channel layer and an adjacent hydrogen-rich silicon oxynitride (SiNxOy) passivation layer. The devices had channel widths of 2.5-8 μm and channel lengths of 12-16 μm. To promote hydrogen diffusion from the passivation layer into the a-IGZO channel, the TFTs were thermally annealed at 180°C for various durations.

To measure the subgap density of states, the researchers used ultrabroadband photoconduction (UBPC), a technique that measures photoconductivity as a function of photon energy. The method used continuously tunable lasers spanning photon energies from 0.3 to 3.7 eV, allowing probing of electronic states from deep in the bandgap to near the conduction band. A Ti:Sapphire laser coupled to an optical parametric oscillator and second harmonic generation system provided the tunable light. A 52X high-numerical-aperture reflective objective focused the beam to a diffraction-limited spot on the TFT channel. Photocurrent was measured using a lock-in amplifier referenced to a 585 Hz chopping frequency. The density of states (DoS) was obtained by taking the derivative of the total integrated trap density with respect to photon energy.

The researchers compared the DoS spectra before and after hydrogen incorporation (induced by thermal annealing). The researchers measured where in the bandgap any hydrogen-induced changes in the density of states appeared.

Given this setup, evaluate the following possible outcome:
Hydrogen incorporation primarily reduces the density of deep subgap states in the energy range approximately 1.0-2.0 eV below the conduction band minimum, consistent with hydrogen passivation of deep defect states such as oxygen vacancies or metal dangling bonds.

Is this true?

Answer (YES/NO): NO